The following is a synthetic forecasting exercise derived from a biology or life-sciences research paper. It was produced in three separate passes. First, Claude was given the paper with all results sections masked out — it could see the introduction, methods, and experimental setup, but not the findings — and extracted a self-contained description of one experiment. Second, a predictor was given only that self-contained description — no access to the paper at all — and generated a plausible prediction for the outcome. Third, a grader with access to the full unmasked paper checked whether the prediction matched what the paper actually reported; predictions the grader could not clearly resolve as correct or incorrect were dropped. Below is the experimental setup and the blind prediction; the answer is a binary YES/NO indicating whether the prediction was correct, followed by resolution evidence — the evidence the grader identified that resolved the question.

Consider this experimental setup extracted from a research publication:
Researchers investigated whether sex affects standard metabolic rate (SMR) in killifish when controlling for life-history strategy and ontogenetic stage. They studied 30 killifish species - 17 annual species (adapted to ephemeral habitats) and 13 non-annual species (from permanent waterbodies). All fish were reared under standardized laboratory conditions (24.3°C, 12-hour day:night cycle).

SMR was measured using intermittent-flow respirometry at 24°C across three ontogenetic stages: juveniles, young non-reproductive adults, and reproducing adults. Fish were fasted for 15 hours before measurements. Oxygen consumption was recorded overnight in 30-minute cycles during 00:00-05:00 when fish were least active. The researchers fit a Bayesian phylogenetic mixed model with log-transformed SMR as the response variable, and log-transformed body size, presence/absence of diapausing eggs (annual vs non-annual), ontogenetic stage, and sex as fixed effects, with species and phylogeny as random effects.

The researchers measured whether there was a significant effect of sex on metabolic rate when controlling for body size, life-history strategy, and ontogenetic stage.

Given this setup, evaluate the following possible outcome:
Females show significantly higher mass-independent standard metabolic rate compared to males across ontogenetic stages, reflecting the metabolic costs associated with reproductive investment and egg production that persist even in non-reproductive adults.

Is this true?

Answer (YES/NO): NO